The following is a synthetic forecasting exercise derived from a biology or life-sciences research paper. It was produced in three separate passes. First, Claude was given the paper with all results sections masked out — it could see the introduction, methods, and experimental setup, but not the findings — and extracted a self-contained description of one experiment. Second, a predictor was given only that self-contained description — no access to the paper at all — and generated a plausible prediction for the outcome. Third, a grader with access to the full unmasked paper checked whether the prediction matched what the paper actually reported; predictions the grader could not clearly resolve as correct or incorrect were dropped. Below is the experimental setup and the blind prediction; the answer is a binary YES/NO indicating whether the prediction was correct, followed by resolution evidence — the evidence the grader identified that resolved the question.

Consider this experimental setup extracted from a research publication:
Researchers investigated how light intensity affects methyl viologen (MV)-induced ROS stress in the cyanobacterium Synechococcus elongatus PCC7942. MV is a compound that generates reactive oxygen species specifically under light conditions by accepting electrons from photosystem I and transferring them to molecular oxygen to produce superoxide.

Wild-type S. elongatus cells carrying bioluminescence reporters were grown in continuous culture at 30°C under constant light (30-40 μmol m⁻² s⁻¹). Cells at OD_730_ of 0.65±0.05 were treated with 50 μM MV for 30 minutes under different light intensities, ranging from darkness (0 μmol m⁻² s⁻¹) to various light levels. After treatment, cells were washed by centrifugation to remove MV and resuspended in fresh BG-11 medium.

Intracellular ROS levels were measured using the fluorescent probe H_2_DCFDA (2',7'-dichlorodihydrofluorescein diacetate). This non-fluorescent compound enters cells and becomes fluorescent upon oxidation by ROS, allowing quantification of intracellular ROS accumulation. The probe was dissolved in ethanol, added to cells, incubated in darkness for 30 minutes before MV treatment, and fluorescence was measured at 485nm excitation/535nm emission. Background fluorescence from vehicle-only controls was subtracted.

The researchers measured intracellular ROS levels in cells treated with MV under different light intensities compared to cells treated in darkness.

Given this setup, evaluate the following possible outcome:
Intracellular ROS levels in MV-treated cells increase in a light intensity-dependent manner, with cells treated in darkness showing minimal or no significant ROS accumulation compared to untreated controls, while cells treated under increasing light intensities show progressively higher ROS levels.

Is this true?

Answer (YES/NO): YES